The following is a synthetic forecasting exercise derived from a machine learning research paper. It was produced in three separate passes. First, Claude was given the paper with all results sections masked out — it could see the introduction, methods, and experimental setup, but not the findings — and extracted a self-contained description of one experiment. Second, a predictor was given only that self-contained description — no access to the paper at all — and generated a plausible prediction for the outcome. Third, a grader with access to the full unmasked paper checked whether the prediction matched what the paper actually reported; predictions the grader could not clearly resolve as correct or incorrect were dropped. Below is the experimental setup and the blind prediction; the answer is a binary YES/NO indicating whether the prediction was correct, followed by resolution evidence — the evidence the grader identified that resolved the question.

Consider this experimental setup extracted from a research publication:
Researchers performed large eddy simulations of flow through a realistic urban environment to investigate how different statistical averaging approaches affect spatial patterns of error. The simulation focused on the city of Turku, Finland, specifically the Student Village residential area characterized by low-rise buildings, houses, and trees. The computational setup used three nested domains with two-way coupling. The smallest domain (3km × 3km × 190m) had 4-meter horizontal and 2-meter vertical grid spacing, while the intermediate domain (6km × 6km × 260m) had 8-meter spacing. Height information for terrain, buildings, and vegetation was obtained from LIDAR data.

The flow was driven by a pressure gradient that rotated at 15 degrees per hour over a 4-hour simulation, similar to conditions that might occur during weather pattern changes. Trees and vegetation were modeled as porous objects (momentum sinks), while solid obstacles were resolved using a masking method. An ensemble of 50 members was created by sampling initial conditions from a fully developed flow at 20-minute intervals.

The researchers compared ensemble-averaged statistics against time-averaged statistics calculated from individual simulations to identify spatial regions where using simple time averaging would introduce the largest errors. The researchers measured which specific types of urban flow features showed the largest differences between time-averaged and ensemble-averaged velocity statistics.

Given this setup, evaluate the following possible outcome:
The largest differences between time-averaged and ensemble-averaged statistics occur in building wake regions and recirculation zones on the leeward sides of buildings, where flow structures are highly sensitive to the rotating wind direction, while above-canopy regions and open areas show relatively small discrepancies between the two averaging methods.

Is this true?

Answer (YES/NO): NO